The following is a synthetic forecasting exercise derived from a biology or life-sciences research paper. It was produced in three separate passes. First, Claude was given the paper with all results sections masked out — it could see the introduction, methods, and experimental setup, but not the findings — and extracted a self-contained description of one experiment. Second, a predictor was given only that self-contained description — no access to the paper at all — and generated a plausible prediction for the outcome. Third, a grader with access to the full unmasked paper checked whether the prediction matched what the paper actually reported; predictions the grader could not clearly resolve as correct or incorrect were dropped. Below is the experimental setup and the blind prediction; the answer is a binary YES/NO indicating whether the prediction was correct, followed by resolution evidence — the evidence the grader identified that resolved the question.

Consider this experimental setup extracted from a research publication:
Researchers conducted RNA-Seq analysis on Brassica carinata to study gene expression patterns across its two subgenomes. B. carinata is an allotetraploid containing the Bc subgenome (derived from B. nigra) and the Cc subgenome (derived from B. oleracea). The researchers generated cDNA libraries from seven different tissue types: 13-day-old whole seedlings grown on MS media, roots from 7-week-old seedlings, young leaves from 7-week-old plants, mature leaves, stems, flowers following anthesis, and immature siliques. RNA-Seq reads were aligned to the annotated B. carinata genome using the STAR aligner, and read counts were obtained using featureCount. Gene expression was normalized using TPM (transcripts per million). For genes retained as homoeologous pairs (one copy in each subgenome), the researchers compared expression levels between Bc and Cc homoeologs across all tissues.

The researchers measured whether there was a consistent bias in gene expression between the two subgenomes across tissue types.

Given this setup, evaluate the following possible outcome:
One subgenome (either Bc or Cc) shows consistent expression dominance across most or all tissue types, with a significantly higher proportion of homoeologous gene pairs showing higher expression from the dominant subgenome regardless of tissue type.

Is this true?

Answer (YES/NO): NO